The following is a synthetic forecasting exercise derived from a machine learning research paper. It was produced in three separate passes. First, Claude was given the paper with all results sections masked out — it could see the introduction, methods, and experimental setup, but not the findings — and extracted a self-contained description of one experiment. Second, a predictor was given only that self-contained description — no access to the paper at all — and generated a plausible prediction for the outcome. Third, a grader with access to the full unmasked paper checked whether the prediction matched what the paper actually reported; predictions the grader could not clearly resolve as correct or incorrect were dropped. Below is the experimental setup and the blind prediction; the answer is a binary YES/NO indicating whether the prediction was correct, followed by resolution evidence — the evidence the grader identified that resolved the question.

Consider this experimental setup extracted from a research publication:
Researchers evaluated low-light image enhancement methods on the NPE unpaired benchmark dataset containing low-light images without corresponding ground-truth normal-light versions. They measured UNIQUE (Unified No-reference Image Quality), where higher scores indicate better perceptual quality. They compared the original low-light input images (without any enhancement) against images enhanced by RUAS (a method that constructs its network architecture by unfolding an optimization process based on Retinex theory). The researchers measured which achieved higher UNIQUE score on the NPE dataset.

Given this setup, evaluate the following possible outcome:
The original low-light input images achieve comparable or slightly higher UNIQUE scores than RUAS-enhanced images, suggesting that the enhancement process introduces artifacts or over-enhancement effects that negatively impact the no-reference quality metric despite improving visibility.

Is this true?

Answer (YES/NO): NO